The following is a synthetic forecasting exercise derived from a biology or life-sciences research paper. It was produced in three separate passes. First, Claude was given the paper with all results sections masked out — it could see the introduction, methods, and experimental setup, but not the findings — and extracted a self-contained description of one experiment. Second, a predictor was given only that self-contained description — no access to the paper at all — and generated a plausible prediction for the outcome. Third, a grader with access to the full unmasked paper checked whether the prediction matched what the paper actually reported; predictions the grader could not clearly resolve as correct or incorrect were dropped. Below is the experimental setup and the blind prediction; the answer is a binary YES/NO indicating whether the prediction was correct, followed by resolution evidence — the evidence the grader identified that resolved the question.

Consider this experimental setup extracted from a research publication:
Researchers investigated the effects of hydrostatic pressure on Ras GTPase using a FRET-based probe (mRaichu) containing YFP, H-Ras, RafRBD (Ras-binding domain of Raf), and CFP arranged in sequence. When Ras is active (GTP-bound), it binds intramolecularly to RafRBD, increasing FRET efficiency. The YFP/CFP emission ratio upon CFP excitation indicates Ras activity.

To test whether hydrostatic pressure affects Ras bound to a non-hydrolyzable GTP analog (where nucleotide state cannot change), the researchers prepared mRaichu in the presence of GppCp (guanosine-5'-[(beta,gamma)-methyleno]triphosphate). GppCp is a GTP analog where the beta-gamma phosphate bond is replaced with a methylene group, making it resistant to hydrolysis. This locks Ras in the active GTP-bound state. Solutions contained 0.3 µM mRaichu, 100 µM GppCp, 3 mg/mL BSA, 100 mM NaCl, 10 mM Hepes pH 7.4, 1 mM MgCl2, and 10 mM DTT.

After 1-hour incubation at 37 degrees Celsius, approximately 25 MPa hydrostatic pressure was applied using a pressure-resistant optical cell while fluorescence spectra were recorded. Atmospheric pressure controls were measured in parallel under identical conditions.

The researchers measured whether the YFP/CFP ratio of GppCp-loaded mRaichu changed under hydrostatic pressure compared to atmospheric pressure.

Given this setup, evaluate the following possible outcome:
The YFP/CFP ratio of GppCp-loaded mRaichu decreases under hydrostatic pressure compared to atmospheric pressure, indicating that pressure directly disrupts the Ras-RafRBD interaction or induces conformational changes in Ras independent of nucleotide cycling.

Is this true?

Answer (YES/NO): YES